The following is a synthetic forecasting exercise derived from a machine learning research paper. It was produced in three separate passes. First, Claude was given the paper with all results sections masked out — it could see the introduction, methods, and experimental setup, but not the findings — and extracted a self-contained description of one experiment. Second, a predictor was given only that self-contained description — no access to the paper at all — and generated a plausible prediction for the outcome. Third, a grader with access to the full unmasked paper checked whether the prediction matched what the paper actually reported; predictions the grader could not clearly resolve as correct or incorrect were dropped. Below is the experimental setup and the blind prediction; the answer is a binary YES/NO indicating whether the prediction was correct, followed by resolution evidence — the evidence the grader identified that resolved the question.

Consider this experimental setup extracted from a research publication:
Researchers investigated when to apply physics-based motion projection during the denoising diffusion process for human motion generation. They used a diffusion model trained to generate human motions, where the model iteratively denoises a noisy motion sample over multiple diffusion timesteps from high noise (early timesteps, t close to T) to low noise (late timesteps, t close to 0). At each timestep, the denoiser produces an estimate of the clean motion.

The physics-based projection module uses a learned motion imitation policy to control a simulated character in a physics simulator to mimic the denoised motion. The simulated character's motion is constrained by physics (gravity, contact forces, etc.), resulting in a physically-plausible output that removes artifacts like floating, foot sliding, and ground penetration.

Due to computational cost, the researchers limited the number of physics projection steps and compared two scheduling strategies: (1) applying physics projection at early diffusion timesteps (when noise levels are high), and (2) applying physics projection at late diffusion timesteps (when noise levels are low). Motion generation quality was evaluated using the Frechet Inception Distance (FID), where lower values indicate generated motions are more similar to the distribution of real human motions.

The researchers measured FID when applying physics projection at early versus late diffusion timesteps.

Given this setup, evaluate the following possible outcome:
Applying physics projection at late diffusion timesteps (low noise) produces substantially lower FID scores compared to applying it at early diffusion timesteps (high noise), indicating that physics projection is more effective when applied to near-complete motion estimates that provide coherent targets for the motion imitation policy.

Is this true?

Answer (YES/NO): YES